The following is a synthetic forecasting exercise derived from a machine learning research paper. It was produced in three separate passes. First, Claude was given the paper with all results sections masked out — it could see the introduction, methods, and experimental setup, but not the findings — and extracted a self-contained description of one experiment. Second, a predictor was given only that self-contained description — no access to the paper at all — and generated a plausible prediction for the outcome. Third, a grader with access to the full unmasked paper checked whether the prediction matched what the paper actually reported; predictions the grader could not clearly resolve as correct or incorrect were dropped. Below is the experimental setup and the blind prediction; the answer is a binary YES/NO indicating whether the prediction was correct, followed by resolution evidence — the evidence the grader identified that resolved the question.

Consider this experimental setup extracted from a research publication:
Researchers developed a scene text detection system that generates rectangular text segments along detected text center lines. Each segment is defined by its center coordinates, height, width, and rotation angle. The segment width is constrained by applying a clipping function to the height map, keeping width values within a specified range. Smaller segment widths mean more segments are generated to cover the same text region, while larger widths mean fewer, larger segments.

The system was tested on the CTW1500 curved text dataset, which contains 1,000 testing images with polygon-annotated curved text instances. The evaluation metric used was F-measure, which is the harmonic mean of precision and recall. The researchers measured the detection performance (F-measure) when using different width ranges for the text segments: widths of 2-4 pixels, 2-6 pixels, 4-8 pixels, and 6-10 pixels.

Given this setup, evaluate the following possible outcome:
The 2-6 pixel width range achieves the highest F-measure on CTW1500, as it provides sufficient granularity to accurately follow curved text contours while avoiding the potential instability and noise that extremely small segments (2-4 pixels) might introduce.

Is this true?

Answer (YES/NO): YES